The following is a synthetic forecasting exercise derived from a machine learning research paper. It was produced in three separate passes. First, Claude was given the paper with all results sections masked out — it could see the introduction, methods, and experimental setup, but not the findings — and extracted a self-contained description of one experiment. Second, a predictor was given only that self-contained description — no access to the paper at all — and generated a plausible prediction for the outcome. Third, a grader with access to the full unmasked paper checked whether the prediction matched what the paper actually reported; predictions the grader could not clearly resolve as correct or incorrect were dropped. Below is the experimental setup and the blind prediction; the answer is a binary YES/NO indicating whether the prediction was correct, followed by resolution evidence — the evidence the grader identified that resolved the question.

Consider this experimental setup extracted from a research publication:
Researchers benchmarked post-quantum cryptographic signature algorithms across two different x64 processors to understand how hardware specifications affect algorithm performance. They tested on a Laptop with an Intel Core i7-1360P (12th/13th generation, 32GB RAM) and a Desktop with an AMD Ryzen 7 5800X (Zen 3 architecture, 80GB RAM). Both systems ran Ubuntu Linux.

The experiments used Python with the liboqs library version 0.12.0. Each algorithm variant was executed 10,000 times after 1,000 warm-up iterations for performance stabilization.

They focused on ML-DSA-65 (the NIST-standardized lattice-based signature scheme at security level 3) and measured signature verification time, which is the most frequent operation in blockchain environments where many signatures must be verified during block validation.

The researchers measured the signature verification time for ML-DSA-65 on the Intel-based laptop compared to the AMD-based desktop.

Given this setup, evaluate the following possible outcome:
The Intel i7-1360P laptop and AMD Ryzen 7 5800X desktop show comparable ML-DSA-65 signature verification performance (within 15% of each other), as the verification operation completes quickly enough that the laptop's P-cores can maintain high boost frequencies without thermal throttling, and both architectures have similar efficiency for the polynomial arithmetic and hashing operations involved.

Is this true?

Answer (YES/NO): NO